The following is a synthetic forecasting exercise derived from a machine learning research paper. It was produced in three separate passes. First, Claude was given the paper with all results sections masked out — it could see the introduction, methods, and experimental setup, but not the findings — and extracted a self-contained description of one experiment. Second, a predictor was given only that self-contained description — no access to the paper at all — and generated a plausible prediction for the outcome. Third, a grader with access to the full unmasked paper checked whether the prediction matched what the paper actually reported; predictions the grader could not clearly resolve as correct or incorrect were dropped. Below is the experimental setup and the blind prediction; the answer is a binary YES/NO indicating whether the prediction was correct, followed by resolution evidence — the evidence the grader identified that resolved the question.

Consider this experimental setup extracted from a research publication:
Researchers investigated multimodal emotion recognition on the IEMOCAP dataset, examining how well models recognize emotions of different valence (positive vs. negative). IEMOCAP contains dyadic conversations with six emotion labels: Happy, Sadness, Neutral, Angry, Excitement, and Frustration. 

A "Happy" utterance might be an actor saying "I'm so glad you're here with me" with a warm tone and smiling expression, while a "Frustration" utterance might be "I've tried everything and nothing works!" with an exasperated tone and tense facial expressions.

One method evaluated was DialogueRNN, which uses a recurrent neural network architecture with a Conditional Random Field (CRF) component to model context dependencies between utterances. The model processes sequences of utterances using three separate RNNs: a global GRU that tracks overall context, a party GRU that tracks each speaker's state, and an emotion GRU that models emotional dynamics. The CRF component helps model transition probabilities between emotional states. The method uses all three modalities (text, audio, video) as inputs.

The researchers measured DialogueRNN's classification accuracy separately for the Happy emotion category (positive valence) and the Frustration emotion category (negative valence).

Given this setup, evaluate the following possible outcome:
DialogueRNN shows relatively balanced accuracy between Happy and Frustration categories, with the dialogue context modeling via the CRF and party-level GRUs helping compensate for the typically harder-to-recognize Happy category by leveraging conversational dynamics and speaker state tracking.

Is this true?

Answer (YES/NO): NO